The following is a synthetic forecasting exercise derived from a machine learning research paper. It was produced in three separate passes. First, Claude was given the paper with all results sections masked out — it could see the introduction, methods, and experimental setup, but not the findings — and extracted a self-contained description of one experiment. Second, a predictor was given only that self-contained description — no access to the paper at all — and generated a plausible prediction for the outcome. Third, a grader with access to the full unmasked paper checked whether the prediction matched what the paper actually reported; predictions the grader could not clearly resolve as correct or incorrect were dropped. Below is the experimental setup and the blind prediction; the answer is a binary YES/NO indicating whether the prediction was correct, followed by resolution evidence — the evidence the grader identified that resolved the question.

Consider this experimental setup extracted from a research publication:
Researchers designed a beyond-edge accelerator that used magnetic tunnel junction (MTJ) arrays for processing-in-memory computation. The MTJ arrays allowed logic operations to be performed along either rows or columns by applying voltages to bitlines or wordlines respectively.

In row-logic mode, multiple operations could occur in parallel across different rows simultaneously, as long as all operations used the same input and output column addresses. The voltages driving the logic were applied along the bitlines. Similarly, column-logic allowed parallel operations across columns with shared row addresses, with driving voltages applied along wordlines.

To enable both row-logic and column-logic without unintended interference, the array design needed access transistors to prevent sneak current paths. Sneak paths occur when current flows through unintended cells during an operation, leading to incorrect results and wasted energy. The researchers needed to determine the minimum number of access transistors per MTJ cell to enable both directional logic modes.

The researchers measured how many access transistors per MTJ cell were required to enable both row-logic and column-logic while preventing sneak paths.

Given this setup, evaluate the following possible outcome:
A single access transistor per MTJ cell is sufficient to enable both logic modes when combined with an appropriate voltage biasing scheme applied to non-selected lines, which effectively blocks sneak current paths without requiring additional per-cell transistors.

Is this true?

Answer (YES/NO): NO